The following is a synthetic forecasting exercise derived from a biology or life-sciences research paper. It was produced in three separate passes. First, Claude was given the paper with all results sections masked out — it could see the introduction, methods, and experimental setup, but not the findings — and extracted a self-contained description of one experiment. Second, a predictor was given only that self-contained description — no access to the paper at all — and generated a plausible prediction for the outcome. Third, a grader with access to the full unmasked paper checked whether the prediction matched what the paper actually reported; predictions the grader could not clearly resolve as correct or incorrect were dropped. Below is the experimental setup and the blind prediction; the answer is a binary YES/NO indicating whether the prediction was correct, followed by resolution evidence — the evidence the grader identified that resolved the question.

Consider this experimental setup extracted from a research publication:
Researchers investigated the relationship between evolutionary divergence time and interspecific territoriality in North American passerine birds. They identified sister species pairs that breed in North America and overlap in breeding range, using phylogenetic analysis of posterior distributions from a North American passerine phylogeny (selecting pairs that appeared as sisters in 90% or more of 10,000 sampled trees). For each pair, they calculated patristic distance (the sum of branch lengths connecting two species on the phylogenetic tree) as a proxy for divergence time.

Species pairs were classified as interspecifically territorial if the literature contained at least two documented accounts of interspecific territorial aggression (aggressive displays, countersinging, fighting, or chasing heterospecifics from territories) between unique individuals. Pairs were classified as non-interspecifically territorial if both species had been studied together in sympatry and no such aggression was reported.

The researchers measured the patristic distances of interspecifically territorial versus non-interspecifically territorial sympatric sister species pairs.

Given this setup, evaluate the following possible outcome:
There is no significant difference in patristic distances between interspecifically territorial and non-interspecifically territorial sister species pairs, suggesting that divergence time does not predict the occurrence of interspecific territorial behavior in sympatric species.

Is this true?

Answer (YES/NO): NO